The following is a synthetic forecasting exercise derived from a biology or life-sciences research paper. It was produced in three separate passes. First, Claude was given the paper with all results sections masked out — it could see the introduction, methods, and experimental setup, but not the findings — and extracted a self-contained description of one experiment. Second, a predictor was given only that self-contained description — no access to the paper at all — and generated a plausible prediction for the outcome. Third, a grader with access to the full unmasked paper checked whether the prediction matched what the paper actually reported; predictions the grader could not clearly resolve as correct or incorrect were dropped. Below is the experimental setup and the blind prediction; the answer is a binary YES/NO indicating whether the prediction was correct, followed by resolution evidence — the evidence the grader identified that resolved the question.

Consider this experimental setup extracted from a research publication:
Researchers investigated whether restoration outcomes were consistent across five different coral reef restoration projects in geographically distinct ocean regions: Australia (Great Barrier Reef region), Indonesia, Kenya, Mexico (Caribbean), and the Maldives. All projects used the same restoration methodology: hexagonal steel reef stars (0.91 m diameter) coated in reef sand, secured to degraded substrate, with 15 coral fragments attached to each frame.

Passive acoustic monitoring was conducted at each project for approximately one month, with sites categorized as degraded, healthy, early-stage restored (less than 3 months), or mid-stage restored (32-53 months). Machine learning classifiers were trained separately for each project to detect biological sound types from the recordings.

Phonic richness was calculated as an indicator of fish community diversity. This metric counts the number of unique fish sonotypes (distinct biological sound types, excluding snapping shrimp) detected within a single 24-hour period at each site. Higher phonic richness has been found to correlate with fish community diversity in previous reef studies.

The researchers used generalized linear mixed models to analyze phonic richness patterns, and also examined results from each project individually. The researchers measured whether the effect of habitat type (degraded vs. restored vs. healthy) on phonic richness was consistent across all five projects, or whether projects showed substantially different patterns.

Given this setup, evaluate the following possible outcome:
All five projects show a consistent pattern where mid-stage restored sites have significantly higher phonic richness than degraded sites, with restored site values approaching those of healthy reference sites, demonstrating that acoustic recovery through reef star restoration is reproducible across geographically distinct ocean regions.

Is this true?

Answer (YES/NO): NO